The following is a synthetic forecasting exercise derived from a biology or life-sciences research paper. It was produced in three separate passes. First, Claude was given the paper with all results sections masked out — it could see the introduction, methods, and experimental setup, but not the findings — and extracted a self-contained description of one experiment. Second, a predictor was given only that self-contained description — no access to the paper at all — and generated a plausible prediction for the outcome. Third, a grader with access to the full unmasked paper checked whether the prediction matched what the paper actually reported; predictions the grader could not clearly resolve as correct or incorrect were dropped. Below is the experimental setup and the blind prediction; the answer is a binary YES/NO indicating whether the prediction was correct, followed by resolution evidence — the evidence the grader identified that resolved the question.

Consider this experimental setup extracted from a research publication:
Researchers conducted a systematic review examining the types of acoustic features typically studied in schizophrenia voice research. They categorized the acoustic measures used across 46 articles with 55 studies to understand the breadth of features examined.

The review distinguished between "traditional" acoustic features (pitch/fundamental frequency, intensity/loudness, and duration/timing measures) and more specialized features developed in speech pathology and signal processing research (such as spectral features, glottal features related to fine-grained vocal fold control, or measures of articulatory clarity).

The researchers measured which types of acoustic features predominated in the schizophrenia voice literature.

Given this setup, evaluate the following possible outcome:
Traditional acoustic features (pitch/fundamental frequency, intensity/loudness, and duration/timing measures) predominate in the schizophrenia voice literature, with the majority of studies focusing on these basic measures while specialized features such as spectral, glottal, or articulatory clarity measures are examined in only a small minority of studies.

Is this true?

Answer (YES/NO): YES